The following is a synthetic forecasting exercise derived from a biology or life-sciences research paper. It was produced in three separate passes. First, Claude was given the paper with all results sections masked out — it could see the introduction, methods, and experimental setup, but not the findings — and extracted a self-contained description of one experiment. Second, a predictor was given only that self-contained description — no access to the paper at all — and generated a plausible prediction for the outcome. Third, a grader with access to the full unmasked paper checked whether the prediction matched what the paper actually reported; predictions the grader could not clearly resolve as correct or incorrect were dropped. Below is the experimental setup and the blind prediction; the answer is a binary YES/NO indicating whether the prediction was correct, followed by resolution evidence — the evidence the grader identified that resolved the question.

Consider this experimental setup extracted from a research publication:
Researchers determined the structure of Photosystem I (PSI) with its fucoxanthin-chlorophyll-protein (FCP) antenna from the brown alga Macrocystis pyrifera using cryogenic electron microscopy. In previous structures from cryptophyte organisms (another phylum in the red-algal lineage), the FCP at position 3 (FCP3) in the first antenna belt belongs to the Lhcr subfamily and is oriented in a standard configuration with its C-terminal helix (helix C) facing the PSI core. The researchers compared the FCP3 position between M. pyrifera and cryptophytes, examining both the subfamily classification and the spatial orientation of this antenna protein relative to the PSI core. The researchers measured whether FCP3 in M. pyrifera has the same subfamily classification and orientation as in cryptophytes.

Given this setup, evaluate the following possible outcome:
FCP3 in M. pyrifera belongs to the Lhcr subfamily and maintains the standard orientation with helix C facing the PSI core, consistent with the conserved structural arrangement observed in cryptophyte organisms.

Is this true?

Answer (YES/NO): NO